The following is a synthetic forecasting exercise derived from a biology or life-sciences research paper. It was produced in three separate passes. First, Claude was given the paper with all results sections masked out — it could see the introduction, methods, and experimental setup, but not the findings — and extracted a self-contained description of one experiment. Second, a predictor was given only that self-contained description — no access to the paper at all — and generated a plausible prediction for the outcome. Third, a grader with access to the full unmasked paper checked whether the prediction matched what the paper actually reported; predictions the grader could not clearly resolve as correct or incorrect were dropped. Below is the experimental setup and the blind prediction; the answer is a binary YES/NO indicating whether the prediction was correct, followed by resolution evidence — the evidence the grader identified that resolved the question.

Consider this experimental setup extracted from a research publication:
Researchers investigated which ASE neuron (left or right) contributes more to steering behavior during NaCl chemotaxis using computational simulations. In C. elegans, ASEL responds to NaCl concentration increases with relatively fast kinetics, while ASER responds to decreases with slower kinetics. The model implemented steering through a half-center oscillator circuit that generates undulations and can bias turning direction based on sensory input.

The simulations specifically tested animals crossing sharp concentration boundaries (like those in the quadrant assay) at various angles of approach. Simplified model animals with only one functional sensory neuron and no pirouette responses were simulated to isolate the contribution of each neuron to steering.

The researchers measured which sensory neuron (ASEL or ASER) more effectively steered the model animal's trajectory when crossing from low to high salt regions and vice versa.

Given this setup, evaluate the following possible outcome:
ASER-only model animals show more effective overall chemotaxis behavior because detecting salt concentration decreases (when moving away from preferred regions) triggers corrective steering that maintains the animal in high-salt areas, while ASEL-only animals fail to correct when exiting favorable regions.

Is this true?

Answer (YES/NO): NO